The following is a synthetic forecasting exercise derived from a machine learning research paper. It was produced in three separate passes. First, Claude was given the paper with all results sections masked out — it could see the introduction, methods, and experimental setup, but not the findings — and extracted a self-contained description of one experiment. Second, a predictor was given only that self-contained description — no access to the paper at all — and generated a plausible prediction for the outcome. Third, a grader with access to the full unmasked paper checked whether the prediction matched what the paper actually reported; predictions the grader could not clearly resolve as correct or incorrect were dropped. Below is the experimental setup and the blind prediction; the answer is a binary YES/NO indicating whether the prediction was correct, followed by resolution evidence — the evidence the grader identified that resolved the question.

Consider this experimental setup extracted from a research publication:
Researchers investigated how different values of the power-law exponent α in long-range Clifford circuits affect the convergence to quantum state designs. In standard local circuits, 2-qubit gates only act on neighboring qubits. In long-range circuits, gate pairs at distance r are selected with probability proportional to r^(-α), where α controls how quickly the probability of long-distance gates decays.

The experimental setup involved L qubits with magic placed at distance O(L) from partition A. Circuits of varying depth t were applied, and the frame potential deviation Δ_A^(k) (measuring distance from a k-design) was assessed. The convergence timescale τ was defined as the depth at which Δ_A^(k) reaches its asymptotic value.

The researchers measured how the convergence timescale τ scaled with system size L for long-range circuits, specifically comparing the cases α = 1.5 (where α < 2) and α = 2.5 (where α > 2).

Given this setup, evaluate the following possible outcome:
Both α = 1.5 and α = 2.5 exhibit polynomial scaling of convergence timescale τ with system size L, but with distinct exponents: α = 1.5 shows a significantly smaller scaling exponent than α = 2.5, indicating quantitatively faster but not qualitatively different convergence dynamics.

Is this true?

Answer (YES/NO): NO